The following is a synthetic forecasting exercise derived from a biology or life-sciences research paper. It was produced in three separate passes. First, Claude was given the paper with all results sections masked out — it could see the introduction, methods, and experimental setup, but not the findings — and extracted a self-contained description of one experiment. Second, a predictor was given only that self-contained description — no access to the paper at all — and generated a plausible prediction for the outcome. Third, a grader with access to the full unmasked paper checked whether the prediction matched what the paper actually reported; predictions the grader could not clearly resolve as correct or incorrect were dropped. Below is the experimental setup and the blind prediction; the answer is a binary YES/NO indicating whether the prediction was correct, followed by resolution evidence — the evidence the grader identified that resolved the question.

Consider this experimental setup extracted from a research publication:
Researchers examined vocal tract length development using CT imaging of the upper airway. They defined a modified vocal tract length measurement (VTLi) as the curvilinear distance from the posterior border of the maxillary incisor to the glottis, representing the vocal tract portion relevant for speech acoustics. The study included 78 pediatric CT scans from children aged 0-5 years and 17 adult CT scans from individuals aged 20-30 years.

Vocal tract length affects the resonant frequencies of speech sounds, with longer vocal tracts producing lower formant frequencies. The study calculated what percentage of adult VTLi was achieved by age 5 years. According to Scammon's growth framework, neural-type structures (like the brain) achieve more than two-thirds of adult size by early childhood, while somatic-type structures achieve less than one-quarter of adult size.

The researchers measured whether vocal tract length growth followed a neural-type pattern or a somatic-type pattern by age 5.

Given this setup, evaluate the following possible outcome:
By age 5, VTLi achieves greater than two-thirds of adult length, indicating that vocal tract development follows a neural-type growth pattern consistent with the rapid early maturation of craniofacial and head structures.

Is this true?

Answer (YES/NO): NO